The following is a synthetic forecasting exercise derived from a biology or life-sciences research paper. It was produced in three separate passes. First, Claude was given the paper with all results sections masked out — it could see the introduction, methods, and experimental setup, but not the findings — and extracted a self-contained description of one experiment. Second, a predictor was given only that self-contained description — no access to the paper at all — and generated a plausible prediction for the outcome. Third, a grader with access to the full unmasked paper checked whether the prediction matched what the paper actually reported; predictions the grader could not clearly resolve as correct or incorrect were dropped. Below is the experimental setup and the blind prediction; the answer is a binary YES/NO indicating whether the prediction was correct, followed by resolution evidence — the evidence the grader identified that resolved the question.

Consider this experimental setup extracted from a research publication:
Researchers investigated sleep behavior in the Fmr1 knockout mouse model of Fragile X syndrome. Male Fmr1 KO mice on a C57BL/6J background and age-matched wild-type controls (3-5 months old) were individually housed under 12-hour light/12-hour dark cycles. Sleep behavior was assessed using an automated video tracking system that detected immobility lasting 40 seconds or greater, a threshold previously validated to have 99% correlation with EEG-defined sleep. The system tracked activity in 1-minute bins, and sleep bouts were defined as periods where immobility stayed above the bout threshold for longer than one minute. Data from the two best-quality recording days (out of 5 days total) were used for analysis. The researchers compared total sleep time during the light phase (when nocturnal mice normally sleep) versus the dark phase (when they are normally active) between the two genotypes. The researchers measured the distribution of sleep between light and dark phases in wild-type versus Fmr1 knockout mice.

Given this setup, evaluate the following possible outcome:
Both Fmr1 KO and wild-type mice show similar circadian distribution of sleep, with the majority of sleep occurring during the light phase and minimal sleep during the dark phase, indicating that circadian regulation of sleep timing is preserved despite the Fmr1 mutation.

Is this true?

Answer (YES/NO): NO